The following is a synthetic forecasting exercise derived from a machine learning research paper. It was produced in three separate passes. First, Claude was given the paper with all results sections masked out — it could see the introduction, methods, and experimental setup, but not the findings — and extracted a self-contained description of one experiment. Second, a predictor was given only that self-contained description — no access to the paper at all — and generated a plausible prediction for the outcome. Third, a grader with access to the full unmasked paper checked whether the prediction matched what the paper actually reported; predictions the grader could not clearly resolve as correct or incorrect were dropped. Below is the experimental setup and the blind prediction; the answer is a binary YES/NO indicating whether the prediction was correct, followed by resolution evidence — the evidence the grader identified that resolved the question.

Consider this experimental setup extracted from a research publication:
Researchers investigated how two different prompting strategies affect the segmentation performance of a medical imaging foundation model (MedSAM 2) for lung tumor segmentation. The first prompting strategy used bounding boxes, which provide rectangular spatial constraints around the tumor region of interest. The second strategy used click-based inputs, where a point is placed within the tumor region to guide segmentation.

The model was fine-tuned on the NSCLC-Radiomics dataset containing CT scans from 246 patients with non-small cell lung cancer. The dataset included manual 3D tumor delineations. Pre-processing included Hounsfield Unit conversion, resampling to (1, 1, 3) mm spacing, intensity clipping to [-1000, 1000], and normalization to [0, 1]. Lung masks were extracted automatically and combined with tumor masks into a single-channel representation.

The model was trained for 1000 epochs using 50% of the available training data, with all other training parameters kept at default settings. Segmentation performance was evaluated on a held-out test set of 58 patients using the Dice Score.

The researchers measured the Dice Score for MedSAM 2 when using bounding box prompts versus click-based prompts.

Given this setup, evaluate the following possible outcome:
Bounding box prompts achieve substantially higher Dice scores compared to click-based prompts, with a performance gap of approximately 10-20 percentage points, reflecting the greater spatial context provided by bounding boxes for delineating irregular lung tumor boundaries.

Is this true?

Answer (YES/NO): YES